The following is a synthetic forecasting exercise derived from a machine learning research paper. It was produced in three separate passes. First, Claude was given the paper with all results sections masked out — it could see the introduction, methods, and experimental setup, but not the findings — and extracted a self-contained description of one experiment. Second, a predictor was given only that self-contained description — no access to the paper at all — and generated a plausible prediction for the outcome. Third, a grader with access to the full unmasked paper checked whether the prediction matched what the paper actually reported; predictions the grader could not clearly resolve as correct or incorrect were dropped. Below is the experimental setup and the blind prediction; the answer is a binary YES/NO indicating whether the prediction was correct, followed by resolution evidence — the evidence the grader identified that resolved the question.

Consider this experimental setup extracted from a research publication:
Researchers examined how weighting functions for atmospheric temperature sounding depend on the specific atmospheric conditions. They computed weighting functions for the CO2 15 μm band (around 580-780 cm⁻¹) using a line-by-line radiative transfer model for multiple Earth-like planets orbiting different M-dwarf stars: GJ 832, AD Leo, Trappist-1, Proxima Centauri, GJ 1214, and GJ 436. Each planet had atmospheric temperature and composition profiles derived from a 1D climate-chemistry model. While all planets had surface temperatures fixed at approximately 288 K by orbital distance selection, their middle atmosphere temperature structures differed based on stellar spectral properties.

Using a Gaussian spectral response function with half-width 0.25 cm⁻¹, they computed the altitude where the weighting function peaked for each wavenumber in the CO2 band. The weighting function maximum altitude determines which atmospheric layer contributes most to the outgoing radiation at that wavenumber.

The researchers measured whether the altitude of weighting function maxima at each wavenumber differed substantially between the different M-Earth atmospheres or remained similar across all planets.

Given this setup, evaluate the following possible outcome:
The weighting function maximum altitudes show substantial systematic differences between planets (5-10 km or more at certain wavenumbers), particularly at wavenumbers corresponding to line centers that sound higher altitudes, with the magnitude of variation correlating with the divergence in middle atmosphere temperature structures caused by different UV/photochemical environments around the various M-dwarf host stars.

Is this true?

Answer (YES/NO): NO